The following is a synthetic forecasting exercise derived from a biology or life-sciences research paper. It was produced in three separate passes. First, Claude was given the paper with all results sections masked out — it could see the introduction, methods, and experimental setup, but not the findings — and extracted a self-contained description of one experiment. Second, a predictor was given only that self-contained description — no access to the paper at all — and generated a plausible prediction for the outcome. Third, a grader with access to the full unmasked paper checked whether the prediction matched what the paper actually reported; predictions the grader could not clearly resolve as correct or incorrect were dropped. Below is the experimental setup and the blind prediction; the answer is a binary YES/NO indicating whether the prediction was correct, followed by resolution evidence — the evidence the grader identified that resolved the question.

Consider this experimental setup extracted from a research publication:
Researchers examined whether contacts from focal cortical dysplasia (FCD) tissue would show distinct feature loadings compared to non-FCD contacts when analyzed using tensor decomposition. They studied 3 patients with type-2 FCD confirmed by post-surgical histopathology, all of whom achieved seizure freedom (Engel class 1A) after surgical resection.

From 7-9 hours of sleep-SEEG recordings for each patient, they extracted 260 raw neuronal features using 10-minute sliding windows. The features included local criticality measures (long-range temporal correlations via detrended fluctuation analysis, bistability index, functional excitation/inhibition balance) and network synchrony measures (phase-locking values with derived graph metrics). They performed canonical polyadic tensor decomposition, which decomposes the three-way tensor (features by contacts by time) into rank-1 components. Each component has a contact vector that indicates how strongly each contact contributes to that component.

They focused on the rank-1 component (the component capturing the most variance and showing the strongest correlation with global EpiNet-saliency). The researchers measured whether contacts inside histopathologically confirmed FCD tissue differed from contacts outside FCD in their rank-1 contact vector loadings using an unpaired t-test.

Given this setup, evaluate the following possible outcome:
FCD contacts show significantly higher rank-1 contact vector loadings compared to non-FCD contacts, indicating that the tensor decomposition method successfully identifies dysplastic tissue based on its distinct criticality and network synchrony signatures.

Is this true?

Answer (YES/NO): NO